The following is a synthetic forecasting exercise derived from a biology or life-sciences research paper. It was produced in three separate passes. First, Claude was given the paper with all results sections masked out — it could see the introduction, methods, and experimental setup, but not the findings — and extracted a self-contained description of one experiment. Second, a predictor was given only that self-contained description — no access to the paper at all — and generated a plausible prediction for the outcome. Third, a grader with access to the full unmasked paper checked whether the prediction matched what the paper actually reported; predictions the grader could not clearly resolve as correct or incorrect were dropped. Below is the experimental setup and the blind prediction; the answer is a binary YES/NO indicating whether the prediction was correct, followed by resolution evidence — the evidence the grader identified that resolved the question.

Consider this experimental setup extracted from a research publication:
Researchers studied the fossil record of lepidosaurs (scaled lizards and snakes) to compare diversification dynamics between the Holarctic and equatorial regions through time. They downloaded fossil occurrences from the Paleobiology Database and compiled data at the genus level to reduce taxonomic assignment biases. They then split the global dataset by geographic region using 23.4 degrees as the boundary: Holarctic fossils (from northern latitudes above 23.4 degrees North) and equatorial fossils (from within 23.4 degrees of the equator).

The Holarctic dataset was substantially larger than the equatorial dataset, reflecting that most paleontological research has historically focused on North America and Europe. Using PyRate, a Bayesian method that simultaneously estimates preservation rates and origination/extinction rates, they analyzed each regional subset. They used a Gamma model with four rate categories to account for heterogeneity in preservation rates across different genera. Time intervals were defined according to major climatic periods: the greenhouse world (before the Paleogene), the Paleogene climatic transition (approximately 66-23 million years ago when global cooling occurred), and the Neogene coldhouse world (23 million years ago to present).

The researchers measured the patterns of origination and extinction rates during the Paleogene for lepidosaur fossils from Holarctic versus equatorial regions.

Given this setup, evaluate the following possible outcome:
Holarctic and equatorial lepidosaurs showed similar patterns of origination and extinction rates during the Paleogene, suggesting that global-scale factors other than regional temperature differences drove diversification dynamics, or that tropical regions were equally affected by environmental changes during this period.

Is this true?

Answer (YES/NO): NO